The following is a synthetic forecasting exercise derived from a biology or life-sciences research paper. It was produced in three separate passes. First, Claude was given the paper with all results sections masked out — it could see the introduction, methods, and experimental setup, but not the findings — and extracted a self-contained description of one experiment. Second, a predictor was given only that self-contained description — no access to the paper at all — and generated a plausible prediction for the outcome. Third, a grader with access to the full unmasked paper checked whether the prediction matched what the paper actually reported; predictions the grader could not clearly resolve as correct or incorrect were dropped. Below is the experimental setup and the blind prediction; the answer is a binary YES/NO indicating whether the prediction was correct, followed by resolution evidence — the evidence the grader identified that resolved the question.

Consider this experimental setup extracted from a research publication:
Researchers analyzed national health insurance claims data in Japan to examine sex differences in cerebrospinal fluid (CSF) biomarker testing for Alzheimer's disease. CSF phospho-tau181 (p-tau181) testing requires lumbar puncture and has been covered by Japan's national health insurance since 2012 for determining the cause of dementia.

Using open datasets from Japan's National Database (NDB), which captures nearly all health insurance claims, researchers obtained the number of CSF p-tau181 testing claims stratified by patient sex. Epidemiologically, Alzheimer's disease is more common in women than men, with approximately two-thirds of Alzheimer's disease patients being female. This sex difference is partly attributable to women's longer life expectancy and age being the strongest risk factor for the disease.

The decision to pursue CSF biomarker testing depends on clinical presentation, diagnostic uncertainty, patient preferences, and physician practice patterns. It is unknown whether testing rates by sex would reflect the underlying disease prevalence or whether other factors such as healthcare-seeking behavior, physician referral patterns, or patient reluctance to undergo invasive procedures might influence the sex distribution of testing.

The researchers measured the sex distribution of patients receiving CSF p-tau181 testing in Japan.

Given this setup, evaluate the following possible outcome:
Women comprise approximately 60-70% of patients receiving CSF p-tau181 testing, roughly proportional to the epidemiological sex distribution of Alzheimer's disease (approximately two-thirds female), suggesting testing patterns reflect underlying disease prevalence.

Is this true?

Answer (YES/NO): NO